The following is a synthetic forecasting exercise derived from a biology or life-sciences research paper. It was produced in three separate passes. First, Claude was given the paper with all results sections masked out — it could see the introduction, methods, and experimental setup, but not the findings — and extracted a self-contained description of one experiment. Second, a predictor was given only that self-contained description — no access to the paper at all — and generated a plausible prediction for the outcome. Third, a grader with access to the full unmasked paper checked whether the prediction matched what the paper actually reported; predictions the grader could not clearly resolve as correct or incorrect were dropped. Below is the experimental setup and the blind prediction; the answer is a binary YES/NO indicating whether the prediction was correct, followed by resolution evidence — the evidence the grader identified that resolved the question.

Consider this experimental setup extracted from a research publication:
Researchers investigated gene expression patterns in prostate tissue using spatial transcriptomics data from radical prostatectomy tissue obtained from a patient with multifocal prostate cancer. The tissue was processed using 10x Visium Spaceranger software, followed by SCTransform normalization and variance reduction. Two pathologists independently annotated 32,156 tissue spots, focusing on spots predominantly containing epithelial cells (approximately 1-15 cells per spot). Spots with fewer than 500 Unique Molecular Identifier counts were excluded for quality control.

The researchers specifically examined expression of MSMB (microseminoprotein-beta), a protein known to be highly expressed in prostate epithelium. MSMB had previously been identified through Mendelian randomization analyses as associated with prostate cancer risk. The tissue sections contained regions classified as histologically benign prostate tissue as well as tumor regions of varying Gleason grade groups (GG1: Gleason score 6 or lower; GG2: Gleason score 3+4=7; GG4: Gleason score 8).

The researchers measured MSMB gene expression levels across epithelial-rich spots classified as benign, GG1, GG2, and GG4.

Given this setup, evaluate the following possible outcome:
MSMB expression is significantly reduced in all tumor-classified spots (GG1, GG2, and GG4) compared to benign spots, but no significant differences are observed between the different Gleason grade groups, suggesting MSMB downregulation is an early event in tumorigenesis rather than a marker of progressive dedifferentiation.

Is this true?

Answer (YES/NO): NO